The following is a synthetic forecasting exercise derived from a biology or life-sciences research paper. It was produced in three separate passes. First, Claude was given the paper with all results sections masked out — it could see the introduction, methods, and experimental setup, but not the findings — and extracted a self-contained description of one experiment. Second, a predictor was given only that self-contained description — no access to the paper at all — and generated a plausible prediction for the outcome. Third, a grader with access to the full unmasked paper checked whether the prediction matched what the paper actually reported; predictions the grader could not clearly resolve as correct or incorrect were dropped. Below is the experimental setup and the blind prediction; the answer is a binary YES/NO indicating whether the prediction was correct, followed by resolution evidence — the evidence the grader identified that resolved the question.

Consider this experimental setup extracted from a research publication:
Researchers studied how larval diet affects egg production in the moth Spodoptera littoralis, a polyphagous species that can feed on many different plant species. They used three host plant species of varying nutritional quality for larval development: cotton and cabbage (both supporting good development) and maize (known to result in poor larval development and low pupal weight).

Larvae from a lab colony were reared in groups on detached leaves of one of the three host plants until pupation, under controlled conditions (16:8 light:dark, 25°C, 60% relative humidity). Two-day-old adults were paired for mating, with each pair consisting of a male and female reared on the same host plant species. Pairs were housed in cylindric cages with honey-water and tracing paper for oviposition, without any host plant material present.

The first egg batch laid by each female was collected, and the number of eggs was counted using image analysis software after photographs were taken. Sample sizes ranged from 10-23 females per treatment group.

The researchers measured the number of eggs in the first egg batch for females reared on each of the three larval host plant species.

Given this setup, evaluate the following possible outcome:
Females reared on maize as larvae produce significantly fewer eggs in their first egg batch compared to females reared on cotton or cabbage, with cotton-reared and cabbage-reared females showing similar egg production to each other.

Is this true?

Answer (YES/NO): NO